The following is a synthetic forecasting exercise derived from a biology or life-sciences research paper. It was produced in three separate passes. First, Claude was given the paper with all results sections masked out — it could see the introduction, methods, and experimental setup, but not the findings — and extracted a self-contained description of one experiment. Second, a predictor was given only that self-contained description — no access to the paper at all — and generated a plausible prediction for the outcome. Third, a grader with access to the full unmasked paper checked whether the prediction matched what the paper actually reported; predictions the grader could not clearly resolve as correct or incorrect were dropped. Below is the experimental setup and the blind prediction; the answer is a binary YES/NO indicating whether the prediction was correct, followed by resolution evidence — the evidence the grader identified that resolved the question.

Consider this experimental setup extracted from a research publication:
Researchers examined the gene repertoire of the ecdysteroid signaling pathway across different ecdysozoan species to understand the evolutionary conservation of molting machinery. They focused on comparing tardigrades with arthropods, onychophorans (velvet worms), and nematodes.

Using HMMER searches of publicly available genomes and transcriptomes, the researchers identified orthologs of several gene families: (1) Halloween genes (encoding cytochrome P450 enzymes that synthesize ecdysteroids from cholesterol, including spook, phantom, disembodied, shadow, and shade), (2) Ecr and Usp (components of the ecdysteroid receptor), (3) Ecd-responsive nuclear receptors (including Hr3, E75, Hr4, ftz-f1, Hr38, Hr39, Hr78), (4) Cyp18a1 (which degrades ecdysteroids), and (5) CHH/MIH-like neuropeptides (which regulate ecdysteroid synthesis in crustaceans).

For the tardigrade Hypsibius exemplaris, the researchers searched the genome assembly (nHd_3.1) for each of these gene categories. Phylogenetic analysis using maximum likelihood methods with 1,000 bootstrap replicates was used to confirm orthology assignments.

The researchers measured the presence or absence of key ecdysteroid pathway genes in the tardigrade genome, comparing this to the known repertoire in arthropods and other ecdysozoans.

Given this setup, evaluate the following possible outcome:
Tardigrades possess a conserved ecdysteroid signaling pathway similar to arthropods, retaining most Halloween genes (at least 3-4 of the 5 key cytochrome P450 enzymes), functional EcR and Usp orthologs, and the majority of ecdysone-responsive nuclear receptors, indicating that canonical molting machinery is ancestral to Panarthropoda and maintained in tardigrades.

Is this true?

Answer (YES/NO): NO